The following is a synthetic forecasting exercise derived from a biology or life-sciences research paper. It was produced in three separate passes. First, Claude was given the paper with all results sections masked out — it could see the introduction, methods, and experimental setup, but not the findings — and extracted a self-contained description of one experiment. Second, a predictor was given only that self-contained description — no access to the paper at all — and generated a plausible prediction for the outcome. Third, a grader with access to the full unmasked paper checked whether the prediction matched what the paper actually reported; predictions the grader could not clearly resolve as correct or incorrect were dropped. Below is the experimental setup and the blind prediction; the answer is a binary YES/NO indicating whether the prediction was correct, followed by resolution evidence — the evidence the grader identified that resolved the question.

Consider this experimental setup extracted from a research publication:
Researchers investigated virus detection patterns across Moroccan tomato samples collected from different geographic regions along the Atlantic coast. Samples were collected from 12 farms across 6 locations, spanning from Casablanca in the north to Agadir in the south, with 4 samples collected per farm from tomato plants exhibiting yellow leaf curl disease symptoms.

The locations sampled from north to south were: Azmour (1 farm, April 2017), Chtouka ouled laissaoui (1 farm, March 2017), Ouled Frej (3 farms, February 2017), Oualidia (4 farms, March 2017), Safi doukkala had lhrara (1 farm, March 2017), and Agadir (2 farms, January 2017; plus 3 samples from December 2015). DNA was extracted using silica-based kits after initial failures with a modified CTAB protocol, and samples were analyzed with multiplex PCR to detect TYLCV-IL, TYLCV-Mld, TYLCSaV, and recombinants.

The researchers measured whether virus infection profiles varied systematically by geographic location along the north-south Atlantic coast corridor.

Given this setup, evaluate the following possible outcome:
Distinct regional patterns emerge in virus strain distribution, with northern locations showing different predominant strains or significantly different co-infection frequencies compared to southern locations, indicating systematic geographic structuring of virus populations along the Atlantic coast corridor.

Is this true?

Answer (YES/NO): NO